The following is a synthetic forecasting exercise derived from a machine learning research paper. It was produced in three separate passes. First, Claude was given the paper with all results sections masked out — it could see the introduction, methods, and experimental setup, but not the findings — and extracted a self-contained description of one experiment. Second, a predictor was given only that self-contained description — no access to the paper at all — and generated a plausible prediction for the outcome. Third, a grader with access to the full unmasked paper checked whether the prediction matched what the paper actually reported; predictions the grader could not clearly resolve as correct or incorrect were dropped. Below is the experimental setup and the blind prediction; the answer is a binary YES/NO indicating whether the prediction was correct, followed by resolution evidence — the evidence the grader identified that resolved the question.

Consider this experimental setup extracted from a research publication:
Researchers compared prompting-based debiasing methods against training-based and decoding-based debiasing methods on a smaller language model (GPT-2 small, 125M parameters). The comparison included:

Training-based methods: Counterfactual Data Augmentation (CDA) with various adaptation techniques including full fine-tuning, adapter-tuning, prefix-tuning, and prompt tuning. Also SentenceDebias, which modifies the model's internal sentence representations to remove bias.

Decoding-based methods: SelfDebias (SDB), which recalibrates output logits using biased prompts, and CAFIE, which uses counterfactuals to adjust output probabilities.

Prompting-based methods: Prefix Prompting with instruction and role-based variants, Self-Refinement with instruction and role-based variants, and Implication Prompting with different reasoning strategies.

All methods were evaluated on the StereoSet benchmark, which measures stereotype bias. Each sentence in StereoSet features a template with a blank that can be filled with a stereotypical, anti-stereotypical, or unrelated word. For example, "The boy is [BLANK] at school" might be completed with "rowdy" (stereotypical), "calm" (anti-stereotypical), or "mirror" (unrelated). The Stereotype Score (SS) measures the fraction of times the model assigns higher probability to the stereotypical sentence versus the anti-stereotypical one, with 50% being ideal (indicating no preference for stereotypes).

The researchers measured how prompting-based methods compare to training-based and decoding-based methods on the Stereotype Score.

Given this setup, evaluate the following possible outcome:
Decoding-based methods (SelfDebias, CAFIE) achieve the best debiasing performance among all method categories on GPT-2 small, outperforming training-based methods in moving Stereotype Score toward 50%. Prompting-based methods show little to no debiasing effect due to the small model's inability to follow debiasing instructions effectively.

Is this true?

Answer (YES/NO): NO